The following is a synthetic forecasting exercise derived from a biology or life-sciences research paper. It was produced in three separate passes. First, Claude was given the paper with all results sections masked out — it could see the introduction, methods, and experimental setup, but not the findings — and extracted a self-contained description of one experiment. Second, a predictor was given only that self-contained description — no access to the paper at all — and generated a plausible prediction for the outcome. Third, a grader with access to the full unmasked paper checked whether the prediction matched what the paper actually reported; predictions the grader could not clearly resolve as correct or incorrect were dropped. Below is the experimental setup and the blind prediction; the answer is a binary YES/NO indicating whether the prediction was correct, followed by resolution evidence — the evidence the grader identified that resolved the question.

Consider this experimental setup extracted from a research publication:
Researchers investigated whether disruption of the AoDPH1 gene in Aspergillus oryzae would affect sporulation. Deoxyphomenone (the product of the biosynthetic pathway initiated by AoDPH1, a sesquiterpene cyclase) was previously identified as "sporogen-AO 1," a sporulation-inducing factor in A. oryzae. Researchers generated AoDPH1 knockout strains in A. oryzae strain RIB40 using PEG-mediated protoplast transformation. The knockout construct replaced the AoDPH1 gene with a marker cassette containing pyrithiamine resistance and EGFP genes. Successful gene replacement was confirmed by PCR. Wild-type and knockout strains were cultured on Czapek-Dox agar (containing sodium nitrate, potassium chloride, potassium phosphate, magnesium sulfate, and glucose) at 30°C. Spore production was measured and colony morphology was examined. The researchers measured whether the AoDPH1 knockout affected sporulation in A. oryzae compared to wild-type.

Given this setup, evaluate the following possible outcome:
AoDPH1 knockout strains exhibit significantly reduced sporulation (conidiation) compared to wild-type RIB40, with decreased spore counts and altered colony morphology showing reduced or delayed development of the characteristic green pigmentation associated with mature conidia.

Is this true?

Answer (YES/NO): NO